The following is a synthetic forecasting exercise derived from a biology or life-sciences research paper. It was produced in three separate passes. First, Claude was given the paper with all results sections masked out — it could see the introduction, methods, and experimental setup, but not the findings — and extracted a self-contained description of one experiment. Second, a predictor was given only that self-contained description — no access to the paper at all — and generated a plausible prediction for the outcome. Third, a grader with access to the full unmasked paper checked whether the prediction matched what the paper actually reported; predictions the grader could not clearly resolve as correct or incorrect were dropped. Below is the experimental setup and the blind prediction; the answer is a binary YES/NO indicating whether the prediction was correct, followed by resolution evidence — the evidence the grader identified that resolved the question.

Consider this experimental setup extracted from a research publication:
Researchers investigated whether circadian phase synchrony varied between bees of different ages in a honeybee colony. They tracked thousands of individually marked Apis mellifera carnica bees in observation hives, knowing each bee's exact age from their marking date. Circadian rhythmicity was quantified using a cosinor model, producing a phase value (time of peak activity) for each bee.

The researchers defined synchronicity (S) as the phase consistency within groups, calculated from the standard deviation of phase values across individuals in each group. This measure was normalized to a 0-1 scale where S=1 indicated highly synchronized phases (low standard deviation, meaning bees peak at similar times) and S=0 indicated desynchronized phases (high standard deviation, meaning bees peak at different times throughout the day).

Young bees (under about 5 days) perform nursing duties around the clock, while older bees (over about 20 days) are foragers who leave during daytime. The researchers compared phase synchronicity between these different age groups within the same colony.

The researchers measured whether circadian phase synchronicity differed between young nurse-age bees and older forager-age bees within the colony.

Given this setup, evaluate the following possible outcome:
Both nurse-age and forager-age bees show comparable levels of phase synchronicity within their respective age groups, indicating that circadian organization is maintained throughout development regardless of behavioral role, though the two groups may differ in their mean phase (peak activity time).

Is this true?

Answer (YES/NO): NO